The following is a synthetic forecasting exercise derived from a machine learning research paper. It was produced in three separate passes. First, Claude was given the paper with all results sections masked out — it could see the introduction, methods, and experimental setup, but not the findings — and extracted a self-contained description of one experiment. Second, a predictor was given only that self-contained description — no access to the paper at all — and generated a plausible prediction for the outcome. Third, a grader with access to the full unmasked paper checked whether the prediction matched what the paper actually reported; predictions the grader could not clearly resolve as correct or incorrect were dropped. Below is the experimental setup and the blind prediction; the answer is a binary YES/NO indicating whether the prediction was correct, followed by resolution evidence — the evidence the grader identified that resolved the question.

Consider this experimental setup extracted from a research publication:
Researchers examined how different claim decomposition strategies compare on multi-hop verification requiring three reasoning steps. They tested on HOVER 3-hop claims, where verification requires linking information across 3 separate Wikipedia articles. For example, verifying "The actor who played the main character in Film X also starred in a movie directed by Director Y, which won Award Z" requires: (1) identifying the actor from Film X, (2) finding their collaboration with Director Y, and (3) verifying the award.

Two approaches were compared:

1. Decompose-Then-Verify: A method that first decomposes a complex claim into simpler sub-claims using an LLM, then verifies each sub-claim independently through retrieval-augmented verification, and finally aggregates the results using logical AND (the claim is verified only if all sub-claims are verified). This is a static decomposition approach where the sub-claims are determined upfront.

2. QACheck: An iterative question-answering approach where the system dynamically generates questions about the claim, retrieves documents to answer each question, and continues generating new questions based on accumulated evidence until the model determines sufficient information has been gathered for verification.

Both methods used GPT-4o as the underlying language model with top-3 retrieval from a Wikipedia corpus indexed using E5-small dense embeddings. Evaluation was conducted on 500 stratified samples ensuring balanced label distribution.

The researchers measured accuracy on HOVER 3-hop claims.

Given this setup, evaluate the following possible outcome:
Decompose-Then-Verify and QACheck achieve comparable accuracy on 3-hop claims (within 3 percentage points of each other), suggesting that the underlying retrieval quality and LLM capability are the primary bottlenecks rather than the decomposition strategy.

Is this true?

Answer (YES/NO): NO